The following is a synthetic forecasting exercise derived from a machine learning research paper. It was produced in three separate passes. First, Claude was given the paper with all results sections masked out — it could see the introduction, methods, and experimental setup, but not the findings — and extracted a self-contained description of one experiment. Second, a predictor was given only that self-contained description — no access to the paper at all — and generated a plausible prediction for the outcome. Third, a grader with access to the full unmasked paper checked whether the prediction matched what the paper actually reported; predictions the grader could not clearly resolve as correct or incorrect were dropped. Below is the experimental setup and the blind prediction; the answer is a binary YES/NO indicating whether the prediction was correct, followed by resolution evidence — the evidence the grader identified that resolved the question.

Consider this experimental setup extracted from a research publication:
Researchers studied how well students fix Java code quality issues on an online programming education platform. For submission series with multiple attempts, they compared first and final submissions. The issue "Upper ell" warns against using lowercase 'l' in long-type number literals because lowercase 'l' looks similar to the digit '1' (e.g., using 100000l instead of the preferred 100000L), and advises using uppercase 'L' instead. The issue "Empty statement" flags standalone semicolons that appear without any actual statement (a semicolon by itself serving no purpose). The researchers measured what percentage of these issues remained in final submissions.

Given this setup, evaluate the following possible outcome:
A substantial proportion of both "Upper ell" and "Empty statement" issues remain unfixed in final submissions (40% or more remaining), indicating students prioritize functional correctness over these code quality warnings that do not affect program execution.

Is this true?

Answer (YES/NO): NO